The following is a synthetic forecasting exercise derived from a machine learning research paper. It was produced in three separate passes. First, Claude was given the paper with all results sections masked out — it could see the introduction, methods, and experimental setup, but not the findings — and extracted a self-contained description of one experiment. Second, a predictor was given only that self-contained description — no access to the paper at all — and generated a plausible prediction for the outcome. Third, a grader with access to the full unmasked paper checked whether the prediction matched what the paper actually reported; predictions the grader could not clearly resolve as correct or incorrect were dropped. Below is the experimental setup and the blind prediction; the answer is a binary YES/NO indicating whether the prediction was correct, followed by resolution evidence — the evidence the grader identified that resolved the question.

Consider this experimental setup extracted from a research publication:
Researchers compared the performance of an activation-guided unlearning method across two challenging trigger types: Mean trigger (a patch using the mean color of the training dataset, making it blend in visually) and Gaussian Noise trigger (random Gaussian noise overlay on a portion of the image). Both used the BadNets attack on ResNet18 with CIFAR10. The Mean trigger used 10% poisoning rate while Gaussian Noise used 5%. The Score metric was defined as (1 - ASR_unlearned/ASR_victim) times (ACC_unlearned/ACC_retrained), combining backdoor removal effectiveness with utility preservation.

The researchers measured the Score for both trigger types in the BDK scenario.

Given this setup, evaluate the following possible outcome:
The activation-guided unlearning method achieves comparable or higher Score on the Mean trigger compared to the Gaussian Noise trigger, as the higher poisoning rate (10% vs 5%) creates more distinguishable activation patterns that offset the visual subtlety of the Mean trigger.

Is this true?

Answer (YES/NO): YES